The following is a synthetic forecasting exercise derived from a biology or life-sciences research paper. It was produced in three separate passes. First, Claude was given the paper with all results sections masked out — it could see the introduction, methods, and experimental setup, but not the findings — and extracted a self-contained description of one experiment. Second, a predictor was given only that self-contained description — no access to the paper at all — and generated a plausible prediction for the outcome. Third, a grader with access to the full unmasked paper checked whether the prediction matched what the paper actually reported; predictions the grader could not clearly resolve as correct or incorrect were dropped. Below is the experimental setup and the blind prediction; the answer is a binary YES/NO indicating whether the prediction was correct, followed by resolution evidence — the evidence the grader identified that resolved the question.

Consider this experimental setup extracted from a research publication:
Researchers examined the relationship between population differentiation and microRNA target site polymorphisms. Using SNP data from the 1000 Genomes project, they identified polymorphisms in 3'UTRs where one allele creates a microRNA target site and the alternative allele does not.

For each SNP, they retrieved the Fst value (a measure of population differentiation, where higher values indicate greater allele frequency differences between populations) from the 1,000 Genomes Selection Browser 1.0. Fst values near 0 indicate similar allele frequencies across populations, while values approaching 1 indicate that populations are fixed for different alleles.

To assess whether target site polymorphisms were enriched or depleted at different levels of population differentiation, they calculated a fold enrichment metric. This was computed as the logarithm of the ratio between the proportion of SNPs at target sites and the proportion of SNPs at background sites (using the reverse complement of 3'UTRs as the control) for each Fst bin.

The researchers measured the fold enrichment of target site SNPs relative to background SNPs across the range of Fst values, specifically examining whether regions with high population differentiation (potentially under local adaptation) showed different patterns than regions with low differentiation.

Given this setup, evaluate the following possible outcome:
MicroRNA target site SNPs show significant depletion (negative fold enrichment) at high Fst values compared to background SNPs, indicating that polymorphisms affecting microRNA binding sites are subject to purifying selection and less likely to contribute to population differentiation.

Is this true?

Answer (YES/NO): NO